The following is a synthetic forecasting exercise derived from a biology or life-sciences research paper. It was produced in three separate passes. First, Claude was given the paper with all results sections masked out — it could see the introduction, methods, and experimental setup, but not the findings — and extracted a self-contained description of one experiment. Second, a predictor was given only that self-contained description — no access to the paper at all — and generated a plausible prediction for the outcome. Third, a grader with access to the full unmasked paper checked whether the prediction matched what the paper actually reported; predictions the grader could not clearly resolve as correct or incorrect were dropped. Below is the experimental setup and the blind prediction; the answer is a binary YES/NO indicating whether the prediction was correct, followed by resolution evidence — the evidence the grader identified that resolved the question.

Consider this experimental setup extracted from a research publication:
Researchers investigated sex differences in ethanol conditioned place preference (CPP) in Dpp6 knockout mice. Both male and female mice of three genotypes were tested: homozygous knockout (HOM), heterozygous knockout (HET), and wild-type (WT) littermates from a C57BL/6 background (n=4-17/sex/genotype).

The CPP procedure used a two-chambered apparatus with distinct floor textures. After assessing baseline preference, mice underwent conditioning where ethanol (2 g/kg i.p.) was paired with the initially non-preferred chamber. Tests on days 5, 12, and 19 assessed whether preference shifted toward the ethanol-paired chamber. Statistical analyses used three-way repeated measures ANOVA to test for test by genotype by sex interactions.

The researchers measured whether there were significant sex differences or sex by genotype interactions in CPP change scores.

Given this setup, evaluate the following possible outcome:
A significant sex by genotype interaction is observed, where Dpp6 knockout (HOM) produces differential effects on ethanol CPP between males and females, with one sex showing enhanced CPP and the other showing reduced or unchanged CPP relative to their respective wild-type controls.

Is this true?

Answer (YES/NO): YES